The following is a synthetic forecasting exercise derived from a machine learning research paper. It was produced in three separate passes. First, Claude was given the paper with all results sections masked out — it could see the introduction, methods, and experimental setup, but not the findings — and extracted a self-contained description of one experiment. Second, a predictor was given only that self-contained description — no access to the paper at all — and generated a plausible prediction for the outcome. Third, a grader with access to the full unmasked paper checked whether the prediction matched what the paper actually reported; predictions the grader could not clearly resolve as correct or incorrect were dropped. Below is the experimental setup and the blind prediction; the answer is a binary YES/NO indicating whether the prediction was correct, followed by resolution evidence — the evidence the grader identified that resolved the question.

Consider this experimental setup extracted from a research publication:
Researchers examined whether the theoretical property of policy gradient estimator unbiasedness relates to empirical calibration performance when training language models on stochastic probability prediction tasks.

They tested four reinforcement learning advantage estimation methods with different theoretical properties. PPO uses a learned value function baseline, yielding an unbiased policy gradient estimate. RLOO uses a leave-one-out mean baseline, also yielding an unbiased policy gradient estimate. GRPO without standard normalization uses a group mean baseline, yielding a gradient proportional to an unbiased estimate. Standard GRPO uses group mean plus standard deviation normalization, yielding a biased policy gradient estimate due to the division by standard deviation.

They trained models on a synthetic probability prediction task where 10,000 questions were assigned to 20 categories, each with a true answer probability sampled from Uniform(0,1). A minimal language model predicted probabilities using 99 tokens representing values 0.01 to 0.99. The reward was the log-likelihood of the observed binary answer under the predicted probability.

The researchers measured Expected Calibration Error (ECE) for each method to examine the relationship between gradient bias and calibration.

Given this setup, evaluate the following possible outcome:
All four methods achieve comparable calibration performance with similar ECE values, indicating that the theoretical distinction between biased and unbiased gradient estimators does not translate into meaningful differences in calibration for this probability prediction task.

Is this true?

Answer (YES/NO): NO